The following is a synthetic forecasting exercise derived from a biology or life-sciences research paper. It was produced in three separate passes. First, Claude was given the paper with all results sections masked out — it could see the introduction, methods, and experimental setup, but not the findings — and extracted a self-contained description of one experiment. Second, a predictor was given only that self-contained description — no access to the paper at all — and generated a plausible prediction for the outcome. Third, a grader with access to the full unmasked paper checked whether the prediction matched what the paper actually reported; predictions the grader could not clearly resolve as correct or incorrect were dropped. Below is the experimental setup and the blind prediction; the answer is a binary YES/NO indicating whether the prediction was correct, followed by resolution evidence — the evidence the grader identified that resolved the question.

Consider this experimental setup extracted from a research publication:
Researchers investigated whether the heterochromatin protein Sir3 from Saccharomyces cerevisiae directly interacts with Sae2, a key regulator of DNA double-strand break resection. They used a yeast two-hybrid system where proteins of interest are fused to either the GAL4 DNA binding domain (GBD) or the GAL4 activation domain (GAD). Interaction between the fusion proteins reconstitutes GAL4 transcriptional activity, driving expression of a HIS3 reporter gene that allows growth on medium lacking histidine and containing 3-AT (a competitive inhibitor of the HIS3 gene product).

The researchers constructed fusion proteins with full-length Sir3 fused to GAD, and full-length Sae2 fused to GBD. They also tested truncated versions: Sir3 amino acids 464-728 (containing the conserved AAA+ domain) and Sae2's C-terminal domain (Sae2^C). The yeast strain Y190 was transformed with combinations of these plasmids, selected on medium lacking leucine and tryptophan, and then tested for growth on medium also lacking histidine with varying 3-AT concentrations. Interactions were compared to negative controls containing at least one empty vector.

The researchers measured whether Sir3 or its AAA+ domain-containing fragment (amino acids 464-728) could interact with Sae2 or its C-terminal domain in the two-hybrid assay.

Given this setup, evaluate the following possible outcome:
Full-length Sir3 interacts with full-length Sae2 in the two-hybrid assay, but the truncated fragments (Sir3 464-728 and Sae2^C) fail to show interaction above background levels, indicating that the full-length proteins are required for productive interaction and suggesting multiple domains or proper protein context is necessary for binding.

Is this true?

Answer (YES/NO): NO